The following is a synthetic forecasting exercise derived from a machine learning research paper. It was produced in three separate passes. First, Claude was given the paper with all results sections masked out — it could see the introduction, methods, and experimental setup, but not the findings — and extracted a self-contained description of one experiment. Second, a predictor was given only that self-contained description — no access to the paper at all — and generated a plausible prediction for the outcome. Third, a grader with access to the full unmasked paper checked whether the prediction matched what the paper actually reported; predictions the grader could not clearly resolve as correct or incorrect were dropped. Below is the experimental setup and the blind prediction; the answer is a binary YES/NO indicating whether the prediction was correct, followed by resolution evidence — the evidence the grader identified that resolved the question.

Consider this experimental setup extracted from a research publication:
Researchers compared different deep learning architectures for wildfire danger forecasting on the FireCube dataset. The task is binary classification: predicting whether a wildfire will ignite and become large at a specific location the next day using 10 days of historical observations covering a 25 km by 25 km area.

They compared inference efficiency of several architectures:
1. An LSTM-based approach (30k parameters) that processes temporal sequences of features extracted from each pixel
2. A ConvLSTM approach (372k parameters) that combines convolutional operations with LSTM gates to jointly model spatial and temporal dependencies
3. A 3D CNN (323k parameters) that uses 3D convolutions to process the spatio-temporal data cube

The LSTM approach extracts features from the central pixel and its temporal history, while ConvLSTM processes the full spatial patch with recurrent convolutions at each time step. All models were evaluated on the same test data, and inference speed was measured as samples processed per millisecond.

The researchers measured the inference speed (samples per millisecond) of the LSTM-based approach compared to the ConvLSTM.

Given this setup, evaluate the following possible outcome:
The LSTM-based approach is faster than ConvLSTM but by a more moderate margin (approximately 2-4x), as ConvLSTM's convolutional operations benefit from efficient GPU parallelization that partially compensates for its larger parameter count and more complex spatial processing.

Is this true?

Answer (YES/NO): NO